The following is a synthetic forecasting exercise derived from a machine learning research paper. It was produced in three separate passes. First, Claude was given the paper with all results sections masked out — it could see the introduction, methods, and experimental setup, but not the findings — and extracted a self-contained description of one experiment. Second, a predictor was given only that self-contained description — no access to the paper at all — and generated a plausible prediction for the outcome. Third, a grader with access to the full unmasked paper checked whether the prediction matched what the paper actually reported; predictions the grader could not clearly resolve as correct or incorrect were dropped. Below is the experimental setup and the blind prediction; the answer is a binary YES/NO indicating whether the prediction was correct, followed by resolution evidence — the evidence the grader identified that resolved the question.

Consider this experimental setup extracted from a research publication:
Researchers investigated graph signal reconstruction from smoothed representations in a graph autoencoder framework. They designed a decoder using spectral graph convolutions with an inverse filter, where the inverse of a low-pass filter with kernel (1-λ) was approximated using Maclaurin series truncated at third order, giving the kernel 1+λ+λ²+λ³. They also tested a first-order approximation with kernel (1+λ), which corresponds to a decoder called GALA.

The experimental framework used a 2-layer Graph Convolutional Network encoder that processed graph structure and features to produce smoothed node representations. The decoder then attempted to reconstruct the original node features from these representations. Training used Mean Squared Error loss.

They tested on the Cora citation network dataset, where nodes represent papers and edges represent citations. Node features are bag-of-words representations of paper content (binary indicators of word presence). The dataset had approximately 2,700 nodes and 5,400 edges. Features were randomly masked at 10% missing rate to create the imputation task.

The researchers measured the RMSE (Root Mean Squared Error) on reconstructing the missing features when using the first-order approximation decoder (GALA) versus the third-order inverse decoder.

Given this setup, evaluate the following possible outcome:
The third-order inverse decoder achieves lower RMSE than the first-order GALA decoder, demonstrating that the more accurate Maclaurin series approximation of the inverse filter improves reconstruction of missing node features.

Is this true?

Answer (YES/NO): YES